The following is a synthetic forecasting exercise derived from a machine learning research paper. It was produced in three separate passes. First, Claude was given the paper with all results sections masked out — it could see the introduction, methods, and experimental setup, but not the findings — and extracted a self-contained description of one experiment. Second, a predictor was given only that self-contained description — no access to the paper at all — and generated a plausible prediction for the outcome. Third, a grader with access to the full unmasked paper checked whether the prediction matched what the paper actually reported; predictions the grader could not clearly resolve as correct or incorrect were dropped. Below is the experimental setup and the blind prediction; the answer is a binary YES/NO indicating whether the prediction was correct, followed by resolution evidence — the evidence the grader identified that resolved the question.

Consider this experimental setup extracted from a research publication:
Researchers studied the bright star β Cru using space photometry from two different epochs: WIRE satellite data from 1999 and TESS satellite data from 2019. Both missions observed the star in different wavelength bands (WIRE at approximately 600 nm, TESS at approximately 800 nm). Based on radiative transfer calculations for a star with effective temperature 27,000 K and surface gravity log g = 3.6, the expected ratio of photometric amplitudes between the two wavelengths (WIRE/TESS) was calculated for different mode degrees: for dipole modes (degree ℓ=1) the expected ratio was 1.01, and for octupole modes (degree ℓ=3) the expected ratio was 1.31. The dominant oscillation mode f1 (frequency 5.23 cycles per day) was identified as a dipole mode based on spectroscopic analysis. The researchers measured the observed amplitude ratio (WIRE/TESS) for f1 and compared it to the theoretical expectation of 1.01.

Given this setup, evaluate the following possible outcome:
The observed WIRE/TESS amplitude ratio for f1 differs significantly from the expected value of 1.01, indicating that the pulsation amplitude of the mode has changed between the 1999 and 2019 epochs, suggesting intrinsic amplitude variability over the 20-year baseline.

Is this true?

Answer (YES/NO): NO